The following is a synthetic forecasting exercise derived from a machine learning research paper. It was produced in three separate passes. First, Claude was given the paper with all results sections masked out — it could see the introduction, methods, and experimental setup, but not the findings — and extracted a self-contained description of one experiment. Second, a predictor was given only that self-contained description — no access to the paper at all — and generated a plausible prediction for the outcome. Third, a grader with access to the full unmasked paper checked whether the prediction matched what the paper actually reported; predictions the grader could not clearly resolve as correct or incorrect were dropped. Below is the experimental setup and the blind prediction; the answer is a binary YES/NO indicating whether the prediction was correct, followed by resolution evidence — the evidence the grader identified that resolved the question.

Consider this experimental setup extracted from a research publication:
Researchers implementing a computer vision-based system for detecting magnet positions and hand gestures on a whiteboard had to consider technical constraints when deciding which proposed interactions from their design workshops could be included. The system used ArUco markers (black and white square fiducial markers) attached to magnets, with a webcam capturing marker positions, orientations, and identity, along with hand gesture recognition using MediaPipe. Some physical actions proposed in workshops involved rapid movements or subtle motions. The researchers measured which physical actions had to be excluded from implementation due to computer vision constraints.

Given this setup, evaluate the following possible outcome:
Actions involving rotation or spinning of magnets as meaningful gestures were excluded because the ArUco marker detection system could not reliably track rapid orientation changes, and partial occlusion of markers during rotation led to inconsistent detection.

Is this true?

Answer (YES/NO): NO